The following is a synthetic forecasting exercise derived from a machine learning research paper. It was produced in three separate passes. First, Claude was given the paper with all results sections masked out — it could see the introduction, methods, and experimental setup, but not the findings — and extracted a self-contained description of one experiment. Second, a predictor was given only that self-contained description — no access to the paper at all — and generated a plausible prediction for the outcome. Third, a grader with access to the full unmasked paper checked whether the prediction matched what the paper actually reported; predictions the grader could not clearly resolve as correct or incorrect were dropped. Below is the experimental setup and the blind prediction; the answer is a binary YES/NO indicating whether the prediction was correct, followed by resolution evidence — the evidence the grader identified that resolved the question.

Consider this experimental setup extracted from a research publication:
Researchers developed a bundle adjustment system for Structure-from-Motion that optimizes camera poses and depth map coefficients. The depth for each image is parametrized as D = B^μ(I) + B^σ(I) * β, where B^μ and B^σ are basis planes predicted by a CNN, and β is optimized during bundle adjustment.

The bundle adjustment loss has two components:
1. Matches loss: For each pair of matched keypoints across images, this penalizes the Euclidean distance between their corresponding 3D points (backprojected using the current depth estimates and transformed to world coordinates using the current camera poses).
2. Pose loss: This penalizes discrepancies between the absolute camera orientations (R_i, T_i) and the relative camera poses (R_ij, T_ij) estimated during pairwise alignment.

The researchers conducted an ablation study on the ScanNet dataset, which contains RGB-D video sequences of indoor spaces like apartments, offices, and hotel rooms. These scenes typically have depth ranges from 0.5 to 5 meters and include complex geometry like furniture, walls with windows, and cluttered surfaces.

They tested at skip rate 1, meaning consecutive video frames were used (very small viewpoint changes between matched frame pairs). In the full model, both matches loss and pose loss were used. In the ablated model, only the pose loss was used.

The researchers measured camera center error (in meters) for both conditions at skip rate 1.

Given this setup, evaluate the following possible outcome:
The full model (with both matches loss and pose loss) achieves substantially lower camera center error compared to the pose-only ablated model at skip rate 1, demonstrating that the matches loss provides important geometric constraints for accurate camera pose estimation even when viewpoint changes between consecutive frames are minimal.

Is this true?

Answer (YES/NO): NO